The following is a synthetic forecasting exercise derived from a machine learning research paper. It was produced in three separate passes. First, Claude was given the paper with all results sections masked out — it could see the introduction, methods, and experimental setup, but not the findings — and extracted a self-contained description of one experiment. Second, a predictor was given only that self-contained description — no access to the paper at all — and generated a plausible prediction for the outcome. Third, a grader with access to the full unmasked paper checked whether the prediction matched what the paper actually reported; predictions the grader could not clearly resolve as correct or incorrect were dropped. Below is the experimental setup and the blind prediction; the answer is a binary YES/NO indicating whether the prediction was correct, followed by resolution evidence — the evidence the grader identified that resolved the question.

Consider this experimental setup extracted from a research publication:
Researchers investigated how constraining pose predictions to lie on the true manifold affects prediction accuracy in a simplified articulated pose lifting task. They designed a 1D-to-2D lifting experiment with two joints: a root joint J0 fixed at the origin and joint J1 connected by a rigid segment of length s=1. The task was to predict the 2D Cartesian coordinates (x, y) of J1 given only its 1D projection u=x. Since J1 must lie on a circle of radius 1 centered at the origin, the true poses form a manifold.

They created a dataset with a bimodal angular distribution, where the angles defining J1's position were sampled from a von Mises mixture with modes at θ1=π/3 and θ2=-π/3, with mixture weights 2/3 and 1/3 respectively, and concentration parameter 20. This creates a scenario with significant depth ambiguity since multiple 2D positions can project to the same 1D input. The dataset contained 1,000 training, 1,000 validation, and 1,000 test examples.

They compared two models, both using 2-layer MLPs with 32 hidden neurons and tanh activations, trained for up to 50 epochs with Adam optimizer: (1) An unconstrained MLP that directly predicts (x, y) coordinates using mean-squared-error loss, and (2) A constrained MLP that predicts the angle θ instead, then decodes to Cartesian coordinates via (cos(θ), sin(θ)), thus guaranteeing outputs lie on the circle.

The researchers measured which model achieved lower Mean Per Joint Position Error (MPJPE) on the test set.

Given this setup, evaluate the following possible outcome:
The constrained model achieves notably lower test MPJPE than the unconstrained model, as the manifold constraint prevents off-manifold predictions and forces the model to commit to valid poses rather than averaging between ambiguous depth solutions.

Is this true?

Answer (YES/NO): NO